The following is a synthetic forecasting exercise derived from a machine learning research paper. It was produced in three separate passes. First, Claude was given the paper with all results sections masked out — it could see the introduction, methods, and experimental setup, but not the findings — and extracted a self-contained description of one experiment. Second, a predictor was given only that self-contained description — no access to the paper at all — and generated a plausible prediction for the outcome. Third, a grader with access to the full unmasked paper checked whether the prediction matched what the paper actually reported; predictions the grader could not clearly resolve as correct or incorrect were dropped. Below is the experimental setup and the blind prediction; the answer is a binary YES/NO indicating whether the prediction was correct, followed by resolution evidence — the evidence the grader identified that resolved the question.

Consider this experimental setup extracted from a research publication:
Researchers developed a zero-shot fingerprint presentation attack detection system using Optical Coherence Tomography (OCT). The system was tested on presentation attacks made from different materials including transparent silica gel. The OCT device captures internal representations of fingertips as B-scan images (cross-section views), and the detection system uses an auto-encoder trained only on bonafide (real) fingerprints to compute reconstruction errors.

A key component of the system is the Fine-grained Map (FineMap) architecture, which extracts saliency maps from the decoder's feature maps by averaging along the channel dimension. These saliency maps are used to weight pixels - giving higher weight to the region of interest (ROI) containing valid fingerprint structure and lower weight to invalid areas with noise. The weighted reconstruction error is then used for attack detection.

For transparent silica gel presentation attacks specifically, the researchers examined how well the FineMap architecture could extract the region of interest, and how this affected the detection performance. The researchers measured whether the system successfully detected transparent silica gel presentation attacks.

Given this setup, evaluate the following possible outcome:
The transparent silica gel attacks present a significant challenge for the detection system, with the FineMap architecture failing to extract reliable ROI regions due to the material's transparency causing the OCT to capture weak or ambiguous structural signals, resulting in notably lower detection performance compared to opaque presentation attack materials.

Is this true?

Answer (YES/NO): YES